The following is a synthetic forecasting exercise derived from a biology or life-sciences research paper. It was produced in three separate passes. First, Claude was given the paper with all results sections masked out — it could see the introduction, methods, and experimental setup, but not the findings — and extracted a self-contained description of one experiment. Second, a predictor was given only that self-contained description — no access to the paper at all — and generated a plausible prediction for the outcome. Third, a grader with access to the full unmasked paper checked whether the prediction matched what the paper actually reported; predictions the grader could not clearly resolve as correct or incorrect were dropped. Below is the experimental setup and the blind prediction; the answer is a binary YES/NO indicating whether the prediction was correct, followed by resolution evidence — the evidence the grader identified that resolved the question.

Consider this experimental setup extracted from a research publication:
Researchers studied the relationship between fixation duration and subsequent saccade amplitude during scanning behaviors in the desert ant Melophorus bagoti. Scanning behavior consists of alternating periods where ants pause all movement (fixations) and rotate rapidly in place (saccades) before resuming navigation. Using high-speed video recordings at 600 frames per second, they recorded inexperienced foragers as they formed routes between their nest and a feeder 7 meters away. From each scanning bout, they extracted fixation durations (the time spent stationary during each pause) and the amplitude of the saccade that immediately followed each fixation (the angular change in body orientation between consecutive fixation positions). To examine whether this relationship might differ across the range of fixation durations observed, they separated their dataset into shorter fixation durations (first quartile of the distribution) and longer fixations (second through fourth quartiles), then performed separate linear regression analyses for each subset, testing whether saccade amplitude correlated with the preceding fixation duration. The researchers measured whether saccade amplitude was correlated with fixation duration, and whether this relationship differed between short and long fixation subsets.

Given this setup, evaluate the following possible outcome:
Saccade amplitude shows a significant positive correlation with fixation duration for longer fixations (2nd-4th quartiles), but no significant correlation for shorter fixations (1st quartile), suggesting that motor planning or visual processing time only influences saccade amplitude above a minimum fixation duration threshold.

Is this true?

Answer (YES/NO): NO